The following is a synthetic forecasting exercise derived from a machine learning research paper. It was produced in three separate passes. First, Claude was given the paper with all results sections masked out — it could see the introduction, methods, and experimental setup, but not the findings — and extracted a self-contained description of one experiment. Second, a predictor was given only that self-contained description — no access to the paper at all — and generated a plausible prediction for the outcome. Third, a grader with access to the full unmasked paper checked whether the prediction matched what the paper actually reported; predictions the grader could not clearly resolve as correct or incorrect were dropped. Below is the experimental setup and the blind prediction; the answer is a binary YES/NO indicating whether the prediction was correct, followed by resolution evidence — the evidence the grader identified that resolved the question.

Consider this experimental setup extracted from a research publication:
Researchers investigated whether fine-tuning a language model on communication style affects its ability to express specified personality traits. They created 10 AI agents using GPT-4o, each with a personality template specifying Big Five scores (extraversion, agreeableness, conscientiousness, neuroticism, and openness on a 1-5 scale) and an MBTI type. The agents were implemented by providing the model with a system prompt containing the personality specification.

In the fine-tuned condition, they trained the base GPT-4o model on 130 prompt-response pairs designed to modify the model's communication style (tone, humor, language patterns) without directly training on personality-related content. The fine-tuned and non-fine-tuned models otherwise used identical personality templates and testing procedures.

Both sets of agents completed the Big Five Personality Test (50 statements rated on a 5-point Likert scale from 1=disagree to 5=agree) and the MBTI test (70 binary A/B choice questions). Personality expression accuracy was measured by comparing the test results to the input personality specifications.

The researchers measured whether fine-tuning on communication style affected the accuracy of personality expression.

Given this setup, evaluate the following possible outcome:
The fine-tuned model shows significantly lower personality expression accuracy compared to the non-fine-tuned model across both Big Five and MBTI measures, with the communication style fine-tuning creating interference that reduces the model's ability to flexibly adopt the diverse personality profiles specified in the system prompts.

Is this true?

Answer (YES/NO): NO